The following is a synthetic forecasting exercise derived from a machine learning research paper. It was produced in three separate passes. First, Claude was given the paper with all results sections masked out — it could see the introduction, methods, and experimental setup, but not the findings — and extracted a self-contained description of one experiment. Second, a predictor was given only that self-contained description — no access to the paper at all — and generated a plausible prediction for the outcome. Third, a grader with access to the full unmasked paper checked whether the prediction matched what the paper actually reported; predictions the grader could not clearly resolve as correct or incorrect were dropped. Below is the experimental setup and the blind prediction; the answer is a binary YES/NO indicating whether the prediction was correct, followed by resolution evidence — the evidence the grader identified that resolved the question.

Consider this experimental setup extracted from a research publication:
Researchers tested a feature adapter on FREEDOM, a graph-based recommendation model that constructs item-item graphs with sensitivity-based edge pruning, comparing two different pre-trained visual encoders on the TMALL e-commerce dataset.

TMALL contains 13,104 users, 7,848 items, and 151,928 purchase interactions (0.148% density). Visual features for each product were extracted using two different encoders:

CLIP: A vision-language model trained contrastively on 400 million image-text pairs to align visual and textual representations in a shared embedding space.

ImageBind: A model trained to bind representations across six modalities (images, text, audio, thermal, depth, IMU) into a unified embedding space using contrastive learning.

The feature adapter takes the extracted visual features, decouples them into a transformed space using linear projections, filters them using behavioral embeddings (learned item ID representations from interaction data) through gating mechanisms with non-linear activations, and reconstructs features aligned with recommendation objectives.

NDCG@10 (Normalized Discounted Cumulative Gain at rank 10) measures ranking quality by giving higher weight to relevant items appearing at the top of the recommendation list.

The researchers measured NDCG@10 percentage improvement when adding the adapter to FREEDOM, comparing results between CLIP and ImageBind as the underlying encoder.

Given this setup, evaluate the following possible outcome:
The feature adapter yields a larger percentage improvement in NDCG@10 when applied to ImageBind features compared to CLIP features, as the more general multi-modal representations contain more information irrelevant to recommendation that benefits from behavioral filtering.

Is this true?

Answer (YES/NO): YES